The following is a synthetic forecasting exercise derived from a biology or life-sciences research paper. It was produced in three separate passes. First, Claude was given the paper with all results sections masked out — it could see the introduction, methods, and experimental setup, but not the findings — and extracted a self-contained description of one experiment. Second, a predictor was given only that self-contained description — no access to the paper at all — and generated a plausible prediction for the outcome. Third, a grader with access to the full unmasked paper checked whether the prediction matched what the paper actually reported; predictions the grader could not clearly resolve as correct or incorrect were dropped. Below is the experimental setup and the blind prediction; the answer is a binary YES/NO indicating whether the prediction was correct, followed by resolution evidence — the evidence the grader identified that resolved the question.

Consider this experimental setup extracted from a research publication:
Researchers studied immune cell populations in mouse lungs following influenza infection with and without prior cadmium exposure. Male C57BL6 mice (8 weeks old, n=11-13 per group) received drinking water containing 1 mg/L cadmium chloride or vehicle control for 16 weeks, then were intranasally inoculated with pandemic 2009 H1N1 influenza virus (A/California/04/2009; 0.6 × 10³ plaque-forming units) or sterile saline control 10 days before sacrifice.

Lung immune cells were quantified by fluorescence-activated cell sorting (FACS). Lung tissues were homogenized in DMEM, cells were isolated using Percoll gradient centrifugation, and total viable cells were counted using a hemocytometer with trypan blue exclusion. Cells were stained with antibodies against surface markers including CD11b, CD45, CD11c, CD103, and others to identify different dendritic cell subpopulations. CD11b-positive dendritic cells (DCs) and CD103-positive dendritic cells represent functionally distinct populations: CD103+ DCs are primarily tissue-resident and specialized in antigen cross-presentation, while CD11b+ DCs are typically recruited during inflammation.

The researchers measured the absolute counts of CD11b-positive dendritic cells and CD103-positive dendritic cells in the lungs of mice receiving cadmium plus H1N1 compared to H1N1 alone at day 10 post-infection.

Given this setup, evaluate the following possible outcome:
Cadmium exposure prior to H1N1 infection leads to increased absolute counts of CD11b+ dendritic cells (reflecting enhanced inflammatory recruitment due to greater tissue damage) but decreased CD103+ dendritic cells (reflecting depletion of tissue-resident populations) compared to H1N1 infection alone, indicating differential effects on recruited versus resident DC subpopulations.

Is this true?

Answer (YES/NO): NO